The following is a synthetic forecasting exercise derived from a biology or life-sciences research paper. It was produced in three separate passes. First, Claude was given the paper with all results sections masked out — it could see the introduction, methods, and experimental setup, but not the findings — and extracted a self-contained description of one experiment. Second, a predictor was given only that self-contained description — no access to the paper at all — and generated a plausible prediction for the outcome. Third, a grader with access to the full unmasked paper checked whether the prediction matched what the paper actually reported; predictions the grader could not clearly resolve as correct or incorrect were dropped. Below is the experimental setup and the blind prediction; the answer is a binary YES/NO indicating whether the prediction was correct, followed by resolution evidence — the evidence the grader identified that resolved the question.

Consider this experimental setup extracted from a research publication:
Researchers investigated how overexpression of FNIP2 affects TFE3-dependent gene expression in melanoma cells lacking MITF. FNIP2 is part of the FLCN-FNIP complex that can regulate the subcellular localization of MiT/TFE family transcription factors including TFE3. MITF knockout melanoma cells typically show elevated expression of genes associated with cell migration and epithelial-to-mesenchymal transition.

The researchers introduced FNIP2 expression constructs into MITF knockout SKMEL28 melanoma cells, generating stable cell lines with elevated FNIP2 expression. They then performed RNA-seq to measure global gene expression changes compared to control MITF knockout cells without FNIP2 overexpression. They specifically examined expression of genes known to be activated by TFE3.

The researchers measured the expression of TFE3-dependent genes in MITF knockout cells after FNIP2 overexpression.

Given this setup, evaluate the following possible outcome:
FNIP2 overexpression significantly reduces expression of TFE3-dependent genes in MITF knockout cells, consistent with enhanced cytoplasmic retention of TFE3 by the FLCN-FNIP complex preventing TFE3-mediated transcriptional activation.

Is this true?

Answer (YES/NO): YES